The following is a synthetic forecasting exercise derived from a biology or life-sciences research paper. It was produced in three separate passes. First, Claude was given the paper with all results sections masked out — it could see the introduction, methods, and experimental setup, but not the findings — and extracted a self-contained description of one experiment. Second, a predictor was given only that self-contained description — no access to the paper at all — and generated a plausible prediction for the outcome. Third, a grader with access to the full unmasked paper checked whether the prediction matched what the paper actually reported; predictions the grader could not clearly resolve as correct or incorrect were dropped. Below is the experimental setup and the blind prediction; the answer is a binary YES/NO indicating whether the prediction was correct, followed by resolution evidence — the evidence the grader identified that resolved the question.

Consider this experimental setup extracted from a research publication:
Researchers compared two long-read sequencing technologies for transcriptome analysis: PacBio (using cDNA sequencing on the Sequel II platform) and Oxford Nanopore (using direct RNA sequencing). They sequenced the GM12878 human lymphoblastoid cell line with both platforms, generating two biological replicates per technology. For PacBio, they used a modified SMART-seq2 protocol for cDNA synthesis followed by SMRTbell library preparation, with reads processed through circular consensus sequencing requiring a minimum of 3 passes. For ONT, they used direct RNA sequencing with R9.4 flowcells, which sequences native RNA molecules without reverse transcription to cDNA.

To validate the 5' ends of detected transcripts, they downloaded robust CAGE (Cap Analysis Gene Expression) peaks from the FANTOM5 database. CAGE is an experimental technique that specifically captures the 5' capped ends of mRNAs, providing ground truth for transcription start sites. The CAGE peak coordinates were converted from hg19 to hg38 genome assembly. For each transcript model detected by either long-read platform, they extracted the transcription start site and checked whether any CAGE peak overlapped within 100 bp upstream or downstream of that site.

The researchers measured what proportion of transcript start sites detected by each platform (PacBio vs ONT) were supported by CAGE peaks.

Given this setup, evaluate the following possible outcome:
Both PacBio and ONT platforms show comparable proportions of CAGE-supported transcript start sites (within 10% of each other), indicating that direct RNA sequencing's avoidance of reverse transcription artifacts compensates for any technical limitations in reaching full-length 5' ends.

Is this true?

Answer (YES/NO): NO